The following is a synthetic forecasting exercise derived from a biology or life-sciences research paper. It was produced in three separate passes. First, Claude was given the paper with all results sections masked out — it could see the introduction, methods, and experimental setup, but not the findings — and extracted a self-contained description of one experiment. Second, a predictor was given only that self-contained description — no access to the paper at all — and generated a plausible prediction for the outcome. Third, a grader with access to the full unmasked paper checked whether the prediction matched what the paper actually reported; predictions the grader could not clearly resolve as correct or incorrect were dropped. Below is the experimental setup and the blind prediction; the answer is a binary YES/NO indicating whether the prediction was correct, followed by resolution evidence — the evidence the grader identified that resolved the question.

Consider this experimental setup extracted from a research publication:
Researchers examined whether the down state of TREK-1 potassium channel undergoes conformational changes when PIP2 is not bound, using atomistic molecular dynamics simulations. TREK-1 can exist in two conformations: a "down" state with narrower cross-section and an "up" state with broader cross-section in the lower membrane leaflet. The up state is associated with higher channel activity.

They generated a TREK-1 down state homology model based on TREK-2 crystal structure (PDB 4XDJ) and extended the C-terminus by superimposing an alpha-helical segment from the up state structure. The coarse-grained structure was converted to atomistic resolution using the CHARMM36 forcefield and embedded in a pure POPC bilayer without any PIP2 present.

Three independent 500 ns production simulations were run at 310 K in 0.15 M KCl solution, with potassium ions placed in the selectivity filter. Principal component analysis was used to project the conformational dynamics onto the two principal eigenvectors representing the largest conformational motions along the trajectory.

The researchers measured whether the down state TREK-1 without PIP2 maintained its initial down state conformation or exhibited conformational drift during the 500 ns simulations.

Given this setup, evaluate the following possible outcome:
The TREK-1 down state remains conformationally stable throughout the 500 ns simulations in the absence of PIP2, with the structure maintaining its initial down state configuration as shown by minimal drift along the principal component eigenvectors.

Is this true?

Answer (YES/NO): YES